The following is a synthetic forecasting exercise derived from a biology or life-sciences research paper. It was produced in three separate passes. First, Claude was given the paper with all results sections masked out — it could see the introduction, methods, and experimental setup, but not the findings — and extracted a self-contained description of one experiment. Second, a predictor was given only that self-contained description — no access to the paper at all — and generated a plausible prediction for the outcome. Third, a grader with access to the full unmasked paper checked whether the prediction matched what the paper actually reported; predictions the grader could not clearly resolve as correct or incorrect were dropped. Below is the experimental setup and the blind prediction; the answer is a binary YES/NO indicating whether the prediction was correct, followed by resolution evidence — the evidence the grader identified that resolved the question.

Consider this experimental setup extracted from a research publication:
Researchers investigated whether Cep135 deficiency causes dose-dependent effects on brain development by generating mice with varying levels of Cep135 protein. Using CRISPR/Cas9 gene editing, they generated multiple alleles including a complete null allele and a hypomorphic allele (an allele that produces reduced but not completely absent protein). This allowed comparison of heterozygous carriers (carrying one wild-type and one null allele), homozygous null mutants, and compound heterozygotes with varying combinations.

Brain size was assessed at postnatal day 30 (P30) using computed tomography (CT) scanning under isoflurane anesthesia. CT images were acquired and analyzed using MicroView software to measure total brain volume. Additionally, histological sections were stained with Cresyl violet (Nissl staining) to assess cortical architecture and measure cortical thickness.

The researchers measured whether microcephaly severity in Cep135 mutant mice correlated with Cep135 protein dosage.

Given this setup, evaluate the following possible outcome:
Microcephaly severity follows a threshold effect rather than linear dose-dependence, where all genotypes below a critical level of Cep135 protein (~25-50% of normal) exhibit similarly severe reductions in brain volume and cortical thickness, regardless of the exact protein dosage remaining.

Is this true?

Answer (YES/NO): NO